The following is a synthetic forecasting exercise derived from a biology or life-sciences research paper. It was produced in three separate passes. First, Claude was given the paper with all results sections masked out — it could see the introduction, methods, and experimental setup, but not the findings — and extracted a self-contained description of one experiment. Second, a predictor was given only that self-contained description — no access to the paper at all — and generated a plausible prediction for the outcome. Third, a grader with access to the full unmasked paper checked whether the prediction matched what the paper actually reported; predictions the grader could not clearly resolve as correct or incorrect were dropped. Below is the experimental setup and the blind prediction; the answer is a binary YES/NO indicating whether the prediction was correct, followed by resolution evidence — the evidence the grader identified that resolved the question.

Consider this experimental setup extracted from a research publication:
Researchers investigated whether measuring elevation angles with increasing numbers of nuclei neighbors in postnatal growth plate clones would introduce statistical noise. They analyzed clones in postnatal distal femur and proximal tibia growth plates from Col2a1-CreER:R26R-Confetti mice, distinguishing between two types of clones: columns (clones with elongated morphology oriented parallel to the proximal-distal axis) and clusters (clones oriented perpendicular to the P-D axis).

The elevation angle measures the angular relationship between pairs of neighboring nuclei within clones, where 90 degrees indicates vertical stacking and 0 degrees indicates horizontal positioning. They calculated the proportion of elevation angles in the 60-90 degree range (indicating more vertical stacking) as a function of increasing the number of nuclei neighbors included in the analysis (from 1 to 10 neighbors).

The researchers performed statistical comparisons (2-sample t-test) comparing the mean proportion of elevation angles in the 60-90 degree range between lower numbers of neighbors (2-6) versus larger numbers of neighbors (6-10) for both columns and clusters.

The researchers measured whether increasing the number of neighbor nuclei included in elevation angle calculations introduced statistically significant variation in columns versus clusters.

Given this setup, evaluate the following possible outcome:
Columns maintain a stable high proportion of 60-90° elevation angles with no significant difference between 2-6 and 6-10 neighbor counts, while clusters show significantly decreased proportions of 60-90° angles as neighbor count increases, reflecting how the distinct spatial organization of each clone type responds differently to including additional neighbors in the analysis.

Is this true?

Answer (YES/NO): NO